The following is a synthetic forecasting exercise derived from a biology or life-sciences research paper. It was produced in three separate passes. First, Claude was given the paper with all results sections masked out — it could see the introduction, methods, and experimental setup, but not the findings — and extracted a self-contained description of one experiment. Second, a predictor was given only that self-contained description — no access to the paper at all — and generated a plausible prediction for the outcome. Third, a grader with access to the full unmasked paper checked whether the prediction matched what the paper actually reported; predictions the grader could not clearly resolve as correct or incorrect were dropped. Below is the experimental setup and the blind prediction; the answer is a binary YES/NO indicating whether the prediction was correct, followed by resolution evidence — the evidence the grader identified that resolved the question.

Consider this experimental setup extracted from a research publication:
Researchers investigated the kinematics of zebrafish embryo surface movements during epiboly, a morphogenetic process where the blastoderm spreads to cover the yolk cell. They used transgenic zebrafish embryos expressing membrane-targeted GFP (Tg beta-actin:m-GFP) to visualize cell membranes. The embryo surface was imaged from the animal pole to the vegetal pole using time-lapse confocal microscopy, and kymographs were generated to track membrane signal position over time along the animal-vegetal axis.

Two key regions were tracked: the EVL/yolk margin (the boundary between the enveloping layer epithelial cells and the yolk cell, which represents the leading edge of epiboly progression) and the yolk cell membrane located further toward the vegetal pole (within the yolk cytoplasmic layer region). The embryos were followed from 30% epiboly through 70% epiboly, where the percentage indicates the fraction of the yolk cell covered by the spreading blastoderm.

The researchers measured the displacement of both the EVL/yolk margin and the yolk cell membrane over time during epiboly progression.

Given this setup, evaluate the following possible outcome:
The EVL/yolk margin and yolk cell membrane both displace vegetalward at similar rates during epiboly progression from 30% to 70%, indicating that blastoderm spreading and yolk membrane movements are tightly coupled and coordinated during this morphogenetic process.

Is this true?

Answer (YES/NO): NO